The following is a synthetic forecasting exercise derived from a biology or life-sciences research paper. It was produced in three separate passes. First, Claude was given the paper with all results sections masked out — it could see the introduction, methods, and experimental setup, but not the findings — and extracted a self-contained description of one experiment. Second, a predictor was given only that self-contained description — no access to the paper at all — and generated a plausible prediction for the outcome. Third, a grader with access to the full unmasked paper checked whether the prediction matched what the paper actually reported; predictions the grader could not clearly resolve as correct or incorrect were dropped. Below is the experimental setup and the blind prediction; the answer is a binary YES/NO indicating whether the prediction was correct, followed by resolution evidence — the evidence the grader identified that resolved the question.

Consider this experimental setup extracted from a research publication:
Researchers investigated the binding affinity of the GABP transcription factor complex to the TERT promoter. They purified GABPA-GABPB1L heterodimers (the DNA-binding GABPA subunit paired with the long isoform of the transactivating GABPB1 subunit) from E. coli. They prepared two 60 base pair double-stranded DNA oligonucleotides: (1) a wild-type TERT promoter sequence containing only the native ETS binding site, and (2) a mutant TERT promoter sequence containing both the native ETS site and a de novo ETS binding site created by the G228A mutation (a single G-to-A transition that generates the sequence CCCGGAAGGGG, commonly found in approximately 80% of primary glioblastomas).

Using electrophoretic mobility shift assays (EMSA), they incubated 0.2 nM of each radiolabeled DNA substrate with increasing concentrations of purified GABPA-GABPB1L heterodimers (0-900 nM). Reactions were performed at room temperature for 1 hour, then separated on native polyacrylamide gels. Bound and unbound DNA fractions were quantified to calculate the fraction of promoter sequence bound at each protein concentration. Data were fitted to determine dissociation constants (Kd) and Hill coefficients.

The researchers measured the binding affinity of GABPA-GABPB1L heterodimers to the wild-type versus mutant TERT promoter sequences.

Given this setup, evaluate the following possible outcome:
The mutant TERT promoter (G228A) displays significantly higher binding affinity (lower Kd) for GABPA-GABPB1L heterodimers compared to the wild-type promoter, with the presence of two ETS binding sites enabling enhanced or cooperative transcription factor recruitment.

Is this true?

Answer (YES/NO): YES